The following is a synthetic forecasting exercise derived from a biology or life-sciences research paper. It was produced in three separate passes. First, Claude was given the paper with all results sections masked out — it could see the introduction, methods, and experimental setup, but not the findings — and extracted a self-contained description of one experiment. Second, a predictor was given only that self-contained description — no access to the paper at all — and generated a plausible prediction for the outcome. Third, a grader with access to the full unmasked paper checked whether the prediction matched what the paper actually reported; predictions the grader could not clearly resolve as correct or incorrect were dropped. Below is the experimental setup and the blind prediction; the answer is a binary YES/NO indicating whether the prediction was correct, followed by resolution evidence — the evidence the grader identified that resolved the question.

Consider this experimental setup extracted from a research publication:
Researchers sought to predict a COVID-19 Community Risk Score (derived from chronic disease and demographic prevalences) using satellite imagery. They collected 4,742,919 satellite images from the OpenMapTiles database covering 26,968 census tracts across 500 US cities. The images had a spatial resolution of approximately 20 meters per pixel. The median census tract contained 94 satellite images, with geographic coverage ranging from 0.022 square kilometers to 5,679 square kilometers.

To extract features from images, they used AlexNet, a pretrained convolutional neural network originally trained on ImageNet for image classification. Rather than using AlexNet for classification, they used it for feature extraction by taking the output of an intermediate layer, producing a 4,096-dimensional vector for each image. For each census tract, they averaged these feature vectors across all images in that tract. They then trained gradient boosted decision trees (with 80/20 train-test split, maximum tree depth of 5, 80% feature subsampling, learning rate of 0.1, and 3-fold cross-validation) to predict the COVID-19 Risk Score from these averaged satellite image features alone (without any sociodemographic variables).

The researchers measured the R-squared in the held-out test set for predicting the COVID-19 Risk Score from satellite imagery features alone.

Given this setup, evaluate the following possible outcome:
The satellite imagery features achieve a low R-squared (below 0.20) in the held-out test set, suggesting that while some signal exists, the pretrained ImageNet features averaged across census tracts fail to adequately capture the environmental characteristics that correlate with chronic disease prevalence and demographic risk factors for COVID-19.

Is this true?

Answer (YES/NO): NO